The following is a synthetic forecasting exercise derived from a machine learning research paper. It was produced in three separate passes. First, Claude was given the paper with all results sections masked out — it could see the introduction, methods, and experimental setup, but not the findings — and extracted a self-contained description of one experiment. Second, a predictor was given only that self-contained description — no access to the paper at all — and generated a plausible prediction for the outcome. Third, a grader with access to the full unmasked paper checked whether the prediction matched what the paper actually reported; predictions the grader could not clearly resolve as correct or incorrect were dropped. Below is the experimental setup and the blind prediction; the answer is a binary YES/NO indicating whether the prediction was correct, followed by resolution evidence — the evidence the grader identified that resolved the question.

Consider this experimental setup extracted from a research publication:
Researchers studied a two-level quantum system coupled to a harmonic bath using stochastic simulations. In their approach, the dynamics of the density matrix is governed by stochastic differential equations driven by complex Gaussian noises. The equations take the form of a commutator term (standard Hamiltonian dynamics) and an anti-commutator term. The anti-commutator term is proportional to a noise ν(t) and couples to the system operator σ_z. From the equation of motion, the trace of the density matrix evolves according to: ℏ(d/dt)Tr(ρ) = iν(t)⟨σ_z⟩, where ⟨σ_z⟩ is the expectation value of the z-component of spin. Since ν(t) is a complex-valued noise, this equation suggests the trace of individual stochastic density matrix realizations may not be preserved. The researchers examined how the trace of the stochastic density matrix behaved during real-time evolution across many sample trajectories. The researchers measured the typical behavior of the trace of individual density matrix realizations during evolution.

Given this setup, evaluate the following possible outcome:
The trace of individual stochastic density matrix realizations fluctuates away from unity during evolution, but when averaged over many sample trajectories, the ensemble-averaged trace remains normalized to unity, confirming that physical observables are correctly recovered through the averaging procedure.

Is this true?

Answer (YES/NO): NO